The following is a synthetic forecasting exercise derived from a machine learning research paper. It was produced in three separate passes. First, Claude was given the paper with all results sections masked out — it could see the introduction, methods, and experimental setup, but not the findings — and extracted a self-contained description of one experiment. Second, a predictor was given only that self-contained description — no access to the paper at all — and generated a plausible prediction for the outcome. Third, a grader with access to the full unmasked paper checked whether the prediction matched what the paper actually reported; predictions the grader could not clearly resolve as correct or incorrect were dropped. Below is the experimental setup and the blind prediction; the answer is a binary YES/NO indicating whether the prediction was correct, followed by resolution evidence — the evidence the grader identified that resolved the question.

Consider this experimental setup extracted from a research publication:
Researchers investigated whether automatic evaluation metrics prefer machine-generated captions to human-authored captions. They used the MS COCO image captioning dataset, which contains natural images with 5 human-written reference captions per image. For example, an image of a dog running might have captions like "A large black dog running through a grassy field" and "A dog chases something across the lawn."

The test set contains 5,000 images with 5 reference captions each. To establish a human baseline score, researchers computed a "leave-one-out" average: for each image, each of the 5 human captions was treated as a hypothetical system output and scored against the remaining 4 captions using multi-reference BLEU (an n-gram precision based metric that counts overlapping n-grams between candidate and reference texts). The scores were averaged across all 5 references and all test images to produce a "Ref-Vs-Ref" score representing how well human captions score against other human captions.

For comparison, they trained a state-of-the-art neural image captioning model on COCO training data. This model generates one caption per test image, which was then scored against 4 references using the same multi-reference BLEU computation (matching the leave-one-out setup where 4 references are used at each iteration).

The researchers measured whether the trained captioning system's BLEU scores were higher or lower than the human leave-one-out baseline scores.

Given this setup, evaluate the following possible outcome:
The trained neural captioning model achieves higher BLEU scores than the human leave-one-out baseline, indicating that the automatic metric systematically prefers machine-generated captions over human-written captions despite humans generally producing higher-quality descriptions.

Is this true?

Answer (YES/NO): YES